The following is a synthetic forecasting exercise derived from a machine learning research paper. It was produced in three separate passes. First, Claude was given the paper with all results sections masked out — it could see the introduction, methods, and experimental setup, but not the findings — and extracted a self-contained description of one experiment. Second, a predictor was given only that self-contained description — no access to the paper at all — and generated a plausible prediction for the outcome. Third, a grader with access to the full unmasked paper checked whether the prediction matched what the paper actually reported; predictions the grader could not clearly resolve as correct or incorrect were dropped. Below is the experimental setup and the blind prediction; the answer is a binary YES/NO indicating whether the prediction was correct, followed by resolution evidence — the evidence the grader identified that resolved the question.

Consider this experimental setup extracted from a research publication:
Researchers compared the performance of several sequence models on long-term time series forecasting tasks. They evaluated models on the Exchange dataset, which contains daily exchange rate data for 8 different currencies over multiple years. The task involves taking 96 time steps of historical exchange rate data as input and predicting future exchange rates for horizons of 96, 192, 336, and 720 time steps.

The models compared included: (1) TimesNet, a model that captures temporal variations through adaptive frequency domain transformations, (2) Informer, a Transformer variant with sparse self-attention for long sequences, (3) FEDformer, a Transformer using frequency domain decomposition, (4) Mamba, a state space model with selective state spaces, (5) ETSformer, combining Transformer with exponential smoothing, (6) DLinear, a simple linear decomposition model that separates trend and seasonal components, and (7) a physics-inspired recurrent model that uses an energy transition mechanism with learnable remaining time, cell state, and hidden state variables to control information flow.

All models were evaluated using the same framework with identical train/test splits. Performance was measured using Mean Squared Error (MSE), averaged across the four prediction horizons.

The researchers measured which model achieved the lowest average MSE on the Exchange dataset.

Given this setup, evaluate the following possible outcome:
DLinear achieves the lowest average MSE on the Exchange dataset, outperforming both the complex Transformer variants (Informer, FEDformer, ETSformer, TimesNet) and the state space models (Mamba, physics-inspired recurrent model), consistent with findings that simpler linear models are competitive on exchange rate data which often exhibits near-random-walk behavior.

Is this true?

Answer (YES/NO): YES